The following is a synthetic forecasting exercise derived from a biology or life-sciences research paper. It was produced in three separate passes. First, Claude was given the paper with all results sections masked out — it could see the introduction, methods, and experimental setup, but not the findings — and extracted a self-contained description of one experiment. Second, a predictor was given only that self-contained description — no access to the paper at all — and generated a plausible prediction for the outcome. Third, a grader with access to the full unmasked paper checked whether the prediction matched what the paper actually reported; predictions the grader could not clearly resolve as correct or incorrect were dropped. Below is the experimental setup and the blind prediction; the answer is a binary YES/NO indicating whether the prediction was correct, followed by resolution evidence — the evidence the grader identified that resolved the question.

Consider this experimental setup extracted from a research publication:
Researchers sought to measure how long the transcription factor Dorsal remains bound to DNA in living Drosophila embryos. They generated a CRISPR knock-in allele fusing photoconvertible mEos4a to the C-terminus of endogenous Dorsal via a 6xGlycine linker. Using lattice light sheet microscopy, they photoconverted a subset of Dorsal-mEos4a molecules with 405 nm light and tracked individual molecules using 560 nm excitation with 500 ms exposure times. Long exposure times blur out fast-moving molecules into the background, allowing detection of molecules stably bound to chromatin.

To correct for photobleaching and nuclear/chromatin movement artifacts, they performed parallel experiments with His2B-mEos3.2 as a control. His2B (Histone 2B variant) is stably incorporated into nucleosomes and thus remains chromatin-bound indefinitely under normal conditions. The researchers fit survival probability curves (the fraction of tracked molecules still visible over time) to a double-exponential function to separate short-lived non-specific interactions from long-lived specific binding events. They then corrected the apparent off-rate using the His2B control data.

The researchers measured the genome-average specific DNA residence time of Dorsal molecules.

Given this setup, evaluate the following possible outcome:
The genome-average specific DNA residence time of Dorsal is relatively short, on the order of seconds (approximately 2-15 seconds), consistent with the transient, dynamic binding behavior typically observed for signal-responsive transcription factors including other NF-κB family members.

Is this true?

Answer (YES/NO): YES